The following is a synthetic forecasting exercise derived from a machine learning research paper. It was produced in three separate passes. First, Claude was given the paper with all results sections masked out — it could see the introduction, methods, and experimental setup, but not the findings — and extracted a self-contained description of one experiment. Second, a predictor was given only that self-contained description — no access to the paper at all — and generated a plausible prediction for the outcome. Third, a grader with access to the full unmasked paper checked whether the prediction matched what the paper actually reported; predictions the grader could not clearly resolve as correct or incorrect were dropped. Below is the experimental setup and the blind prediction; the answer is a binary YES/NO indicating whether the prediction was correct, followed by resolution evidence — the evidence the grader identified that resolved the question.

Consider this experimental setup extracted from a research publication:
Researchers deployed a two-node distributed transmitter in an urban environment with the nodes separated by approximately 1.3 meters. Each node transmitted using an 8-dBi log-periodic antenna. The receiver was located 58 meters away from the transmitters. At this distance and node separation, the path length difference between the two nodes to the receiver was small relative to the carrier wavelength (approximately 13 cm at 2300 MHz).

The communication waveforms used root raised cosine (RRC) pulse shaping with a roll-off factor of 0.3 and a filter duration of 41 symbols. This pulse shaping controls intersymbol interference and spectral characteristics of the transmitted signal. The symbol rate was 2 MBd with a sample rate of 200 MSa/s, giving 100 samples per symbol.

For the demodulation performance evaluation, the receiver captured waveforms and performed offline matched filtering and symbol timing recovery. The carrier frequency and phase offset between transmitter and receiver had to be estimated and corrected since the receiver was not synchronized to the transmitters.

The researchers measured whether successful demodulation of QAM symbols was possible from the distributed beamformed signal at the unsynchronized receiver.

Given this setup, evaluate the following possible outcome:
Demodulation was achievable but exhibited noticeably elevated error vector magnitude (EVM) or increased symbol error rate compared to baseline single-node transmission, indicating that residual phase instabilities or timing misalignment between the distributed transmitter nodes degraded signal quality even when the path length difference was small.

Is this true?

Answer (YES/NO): NO